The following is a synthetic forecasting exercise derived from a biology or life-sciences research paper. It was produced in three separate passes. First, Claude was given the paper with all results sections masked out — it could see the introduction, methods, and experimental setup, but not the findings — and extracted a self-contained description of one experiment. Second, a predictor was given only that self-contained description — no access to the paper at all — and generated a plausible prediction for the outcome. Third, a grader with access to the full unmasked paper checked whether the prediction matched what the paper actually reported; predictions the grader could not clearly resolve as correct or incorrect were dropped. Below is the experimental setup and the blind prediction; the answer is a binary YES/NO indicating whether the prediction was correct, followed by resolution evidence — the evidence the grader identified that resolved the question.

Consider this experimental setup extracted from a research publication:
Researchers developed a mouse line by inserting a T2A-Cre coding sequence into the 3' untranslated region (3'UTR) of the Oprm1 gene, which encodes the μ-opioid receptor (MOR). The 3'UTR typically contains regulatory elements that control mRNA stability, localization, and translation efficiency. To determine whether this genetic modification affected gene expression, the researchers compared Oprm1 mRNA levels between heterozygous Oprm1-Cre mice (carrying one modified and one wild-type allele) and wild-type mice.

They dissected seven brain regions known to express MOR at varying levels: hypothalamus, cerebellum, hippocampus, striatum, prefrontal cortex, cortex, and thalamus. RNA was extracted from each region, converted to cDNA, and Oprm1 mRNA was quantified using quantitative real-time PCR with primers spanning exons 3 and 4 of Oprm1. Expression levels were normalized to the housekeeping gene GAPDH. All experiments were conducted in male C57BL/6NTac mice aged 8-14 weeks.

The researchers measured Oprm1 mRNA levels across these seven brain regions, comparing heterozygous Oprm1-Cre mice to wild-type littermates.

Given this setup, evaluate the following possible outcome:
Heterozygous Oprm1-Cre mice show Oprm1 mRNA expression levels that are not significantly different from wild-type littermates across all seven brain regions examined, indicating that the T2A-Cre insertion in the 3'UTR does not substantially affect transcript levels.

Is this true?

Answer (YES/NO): YES